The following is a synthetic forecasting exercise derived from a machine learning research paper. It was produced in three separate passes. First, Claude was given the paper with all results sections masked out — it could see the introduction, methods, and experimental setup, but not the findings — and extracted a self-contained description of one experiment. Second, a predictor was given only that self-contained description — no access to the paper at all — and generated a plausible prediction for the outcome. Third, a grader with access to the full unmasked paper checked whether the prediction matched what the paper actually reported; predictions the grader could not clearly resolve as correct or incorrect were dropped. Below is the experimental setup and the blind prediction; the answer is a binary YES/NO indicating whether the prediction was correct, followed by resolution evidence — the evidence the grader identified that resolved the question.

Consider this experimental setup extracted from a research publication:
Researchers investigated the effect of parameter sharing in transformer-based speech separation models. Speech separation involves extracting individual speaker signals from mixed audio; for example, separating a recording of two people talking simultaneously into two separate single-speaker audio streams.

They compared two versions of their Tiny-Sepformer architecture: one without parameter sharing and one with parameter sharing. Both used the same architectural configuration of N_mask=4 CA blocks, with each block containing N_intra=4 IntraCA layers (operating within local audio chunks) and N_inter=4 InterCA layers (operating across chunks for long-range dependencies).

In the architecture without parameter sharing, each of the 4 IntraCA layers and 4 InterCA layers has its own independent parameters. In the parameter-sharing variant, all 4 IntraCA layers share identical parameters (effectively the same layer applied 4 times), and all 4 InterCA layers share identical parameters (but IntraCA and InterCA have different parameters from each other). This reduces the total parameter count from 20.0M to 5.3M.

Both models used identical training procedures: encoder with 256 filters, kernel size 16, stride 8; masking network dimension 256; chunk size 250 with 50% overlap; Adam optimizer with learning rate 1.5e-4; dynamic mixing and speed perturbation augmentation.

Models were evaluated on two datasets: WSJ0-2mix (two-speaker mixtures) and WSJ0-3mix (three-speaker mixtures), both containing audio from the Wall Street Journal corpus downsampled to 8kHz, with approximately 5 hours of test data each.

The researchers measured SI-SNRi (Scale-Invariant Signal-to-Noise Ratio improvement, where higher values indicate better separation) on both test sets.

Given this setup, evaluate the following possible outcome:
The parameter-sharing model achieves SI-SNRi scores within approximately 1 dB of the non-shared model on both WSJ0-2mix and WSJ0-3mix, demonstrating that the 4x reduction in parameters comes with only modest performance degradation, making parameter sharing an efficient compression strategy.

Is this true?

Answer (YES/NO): YES